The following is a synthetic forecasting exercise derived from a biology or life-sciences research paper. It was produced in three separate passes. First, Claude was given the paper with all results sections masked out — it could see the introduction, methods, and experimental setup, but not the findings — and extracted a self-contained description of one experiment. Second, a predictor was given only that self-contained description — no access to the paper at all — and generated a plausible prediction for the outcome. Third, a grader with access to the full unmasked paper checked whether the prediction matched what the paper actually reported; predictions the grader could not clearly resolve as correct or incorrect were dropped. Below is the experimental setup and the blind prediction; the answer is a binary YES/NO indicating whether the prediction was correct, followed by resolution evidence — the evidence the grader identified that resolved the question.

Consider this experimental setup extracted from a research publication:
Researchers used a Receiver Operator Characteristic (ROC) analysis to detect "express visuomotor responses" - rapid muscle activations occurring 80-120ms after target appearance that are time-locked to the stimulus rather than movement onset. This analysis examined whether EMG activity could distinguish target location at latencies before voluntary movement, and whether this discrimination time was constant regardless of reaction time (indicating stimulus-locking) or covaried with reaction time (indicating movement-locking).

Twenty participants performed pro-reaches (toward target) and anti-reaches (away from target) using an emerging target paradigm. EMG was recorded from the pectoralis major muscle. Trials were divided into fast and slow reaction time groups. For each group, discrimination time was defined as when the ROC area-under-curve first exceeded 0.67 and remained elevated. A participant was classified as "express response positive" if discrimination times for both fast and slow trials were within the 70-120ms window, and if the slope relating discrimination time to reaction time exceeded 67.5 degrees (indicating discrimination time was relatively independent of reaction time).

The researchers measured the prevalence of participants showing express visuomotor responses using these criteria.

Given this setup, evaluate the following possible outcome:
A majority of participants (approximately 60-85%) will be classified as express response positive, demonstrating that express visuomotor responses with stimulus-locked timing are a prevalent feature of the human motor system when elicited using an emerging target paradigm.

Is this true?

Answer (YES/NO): NO